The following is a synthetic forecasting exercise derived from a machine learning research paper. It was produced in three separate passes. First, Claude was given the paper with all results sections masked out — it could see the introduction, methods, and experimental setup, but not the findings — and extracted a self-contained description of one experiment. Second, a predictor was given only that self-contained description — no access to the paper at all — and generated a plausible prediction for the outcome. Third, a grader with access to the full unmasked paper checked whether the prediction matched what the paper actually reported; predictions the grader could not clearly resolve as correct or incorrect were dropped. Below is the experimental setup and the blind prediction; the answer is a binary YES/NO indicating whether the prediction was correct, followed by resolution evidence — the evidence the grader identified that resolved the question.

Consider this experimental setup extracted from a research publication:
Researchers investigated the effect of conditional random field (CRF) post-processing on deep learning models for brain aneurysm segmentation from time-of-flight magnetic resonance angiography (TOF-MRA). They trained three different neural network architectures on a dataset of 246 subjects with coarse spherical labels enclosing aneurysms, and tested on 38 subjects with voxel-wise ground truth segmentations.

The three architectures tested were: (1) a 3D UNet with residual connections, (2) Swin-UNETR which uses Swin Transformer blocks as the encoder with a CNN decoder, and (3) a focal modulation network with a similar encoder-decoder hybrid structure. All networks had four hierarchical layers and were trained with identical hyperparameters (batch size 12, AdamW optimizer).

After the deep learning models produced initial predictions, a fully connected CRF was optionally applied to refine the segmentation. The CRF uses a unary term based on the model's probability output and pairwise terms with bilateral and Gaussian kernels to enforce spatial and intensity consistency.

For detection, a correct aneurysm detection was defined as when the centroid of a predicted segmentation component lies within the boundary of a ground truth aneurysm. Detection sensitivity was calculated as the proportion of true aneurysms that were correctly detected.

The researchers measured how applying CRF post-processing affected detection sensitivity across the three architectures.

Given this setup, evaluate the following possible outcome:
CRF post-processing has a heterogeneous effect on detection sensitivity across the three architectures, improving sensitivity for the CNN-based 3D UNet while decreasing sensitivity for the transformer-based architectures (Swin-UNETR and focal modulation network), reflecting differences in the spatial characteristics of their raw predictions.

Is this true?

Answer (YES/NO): NO